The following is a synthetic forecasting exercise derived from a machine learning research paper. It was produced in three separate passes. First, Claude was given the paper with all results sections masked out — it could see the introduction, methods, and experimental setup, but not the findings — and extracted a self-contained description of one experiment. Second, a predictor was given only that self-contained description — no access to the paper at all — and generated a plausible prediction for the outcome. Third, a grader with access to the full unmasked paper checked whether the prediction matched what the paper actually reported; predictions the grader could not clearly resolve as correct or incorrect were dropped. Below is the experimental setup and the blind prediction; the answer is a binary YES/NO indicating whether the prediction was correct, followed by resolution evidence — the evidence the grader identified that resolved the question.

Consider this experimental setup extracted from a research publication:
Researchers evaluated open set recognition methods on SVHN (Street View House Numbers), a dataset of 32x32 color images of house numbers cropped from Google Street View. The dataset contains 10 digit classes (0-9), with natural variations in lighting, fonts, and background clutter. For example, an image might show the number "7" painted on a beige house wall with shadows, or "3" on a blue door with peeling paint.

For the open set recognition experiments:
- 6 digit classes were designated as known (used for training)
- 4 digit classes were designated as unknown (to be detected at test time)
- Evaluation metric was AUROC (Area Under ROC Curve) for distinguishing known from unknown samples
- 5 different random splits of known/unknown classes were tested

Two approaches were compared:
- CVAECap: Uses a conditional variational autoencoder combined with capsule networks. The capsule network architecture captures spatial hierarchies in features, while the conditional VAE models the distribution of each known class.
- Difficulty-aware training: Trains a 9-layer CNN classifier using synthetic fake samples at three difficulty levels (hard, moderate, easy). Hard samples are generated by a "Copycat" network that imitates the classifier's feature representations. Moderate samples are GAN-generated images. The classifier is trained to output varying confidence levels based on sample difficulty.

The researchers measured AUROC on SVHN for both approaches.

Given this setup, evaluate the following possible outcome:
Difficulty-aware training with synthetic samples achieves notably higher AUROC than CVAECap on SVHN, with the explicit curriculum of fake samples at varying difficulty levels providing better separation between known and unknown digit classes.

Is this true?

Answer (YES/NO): NO